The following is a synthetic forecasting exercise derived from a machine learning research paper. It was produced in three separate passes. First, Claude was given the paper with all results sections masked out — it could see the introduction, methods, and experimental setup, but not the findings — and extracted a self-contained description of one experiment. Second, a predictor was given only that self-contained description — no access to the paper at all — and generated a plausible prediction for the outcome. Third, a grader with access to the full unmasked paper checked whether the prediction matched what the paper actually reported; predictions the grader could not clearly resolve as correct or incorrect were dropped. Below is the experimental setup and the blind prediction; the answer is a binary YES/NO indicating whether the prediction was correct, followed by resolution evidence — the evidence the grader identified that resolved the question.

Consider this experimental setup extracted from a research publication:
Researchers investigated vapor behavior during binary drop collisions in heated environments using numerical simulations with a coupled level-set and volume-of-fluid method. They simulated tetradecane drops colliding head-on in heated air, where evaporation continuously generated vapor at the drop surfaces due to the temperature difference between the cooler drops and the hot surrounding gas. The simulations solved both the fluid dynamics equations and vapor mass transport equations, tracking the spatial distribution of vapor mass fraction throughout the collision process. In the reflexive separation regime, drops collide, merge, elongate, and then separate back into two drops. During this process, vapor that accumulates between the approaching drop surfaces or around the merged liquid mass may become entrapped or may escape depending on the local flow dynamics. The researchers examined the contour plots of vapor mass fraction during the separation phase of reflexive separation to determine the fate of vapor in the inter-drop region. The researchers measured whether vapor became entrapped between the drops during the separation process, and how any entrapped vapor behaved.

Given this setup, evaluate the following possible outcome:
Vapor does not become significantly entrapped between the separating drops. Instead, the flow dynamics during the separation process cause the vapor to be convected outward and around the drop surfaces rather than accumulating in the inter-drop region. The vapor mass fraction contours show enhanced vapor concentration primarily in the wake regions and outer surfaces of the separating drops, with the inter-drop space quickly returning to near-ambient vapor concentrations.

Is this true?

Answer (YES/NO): NO